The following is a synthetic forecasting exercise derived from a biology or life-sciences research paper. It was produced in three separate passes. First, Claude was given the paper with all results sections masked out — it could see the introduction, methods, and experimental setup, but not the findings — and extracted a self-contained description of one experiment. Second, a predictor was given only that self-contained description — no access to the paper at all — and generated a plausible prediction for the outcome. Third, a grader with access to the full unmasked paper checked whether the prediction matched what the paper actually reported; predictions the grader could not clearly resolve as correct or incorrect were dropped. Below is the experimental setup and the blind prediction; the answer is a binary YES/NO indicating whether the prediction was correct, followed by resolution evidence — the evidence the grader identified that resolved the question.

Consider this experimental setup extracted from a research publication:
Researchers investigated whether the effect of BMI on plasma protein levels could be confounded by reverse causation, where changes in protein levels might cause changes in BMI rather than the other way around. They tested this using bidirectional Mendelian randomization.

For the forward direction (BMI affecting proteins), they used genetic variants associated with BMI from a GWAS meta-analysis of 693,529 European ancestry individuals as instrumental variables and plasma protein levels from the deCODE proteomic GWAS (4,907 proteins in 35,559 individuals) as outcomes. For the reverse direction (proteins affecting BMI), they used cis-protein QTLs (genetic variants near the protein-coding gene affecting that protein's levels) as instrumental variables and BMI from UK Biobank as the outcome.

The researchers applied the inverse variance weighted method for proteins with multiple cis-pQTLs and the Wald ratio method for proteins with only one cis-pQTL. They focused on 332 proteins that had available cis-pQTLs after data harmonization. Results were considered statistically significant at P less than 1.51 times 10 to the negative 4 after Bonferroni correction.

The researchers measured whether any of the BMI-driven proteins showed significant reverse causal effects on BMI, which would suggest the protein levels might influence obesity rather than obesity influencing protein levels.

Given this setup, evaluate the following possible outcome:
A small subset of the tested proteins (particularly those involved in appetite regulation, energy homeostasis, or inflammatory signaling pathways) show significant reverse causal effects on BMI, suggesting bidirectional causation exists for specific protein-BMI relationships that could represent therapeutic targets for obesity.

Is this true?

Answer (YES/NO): NO